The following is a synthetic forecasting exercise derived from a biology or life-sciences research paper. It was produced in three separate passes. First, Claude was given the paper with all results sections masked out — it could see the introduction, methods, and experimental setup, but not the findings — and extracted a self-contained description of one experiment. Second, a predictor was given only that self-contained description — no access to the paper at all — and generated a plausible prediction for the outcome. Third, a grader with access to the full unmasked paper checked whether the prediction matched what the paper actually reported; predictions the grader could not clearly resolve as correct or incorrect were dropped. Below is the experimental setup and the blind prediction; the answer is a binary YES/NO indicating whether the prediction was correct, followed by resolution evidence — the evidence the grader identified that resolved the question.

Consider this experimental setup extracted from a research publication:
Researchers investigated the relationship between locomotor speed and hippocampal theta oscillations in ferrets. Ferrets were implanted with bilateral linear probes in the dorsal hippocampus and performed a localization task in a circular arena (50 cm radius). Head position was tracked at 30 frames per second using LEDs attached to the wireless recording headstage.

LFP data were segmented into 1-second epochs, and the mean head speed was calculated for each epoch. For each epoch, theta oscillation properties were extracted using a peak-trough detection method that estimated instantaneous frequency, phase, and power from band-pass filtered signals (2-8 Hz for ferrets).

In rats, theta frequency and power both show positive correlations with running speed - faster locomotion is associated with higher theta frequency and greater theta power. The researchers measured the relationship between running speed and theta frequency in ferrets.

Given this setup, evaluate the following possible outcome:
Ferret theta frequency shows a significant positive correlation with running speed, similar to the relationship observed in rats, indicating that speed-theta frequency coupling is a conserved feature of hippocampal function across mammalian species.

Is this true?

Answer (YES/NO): YES